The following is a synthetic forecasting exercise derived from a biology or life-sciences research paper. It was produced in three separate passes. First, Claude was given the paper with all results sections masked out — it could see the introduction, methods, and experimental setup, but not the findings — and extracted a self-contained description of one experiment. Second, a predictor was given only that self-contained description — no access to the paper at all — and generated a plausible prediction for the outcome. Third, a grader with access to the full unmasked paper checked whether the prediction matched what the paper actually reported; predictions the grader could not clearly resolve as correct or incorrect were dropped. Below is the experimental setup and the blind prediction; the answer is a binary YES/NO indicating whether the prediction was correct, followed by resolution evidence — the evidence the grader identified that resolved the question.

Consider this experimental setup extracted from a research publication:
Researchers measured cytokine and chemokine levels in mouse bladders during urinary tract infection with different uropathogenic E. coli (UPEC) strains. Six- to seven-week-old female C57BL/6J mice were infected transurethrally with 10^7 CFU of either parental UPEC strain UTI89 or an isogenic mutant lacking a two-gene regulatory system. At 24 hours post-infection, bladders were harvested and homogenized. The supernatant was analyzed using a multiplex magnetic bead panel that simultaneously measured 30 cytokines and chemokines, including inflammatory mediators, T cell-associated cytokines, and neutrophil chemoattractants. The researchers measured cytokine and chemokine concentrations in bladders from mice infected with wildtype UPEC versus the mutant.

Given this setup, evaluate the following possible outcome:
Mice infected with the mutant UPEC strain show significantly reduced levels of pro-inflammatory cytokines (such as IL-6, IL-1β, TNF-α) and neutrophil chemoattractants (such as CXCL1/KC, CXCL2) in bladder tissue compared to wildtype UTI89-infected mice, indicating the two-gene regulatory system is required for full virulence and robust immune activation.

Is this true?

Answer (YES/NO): NO